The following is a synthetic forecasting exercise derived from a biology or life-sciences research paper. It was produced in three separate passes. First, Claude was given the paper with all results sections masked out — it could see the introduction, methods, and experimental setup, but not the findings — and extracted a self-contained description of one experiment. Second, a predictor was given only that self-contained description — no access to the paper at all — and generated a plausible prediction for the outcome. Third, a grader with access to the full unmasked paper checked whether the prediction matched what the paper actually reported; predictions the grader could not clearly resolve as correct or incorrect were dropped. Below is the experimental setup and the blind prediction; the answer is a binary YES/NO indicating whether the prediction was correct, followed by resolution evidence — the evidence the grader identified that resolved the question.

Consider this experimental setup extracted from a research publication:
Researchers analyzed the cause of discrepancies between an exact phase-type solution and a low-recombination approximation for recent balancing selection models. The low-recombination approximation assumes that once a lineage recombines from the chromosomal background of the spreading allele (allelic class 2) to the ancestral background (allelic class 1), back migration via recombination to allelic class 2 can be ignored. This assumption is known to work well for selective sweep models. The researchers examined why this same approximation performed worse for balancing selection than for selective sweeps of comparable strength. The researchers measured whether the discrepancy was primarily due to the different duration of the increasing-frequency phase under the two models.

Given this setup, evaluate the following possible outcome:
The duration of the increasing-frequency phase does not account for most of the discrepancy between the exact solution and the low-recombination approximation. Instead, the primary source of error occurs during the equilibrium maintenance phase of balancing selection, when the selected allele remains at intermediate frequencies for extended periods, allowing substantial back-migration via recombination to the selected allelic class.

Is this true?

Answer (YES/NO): NO